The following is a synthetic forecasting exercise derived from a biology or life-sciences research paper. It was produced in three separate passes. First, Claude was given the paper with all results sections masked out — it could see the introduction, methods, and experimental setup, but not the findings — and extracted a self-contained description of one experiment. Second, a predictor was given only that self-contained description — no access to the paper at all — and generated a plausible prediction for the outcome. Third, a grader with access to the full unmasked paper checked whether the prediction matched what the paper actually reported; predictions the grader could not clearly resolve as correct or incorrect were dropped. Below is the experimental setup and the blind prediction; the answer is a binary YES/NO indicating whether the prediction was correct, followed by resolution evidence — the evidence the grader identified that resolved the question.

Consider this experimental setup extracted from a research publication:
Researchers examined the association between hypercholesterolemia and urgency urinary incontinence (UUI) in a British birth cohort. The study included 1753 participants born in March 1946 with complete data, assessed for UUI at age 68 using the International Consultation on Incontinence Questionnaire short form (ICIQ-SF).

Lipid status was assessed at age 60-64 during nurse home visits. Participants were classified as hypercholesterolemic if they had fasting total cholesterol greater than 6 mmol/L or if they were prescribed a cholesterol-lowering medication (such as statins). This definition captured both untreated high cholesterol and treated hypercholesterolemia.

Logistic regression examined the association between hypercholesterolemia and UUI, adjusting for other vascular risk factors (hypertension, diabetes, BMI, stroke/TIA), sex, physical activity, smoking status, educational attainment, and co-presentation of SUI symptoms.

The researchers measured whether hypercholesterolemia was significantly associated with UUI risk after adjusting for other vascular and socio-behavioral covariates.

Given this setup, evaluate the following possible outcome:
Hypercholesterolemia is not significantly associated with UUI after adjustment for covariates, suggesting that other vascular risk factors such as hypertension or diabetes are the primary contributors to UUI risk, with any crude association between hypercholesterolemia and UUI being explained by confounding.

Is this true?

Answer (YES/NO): YES